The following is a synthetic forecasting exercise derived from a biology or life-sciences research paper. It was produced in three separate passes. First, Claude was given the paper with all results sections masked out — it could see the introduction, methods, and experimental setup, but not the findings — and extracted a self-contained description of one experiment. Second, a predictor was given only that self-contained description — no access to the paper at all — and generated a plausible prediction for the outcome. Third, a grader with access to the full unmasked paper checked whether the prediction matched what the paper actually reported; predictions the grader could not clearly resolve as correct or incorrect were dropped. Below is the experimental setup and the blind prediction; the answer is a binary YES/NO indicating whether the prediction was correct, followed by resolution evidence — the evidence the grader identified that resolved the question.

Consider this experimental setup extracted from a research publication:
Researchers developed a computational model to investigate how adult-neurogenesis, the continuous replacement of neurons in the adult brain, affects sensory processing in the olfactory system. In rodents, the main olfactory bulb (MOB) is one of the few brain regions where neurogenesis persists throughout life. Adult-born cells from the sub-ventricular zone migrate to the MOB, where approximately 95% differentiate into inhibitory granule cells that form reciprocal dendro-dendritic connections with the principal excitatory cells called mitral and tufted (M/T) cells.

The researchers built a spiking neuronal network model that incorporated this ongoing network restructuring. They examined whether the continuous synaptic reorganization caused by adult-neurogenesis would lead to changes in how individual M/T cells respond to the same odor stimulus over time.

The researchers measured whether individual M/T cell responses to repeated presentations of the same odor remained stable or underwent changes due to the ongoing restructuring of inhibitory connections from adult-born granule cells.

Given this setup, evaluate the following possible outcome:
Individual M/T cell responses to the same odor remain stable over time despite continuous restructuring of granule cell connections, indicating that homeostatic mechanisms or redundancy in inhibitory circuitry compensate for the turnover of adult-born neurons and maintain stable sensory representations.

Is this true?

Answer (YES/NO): NO